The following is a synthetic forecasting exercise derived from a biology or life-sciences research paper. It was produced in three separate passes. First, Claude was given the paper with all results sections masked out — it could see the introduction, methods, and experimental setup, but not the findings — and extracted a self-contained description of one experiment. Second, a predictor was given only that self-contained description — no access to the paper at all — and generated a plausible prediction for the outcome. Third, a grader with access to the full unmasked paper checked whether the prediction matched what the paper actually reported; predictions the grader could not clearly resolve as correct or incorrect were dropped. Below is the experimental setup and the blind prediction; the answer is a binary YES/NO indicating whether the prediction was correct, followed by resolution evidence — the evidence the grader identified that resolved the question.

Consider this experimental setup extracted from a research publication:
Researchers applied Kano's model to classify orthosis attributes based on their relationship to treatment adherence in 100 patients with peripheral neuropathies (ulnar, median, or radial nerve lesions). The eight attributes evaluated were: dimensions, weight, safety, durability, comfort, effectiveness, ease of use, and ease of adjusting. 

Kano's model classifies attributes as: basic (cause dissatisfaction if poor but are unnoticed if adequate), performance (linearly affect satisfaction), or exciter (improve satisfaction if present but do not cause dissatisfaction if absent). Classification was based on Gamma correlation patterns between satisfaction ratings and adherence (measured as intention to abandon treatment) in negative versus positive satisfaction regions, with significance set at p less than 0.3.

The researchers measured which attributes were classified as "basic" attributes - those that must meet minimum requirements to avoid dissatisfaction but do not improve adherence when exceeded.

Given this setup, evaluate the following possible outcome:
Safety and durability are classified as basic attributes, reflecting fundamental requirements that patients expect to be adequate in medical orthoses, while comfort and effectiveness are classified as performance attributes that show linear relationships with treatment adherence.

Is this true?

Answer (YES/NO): NO